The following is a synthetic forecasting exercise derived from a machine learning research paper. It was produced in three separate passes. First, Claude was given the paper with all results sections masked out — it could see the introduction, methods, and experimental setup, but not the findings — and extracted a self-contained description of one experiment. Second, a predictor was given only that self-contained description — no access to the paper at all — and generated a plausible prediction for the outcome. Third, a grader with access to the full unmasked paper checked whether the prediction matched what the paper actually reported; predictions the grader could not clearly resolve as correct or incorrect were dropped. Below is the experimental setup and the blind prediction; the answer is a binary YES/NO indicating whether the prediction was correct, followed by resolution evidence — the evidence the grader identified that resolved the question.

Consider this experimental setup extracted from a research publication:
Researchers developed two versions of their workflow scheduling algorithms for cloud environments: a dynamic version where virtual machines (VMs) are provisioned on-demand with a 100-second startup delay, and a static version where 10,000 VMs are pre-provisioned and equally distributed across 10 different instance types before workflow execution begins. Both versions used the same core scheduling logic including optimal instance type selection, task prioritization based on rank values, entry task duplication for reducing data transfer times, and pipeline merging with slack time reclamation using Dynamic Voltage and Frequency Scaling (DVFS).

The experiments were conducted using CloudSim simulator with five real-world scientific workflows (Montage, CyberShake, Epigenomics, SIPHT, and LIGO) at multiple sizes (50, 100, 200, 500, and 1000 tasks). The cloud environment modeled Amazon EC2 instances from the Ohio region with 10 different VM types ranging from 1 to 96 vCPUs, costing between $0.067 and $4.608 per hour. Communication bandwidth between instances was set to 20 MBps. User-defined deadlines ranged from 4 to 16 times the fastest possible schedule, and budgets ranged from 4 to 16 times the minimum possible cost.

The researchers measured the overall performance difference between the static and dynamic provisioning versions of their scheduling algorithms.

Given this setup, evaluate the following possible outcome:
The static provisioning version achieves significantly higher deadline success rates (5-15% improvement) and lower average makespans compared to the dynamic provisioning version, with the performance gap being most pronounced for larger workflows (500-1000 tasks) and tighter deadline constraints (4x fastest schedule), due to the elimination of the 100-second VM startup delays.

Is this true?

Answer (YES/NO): NO